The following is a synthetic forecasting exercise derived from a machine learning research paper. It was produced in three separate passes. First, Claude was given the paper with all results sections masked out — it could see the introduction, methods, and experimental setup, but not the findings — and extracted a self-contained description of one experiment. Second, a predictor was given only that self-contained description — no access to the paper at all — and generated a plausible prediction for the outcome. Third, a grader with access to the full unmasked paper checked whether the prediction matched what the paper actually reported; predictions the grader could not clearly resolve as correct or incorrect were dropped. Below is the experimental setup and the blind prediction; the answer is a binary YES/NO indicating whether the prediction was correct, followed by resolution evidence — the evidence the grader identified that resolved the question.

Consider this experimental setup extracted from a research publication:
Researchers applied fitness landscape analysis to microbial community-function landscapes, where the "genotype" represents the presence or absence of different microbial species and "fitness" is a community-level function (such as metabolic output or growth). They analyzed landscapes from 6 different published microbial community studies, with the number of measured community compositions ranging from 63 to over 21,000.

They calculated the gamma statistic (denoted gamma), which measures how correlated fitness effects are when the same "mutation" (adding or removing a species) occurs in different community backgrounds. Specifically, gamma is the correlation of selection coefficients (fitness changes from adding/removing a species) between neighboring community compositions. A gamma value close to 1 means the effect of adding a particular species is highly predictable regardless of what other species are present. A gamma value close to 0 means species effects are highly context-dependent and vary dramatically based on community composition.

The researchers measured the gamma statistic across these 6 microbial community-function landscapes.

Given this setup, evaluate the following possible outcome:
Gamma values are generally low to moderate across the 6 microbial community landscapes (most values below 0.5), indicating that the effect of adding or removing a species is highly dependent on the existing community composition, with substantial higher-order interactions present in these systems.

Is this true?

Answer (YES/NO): YES